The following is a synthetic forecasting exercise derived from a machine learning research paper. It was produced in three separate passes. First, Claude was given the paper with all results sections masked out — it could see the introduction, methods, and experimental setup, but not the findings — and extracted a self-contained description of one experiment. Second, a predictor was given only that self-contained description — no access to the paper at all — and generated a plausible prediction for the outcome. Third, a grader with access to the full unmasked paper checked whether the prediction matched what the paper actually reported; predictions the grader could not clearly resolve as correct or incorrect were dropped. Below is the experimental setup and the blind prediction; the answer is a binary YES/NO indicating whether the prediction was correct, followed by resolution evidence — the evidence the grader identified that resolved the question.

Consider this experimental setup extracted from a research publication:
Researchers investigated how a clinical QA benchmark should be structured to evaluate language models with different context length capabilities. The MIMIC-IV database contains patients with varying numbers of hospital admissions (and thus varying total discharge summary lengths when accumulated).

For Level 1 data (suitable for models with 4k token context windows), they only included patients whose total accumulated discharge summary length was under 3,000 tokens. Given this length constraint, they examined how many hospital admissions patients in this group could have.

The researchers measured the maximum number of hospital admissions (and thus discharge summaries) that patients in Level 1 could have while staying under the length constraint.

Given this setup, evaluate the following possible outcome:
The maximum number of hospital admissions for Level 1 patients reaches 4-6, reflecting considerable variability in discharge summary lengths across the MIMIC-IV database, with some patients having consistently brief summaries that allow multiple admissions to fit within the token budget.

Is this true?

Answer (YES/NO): NO